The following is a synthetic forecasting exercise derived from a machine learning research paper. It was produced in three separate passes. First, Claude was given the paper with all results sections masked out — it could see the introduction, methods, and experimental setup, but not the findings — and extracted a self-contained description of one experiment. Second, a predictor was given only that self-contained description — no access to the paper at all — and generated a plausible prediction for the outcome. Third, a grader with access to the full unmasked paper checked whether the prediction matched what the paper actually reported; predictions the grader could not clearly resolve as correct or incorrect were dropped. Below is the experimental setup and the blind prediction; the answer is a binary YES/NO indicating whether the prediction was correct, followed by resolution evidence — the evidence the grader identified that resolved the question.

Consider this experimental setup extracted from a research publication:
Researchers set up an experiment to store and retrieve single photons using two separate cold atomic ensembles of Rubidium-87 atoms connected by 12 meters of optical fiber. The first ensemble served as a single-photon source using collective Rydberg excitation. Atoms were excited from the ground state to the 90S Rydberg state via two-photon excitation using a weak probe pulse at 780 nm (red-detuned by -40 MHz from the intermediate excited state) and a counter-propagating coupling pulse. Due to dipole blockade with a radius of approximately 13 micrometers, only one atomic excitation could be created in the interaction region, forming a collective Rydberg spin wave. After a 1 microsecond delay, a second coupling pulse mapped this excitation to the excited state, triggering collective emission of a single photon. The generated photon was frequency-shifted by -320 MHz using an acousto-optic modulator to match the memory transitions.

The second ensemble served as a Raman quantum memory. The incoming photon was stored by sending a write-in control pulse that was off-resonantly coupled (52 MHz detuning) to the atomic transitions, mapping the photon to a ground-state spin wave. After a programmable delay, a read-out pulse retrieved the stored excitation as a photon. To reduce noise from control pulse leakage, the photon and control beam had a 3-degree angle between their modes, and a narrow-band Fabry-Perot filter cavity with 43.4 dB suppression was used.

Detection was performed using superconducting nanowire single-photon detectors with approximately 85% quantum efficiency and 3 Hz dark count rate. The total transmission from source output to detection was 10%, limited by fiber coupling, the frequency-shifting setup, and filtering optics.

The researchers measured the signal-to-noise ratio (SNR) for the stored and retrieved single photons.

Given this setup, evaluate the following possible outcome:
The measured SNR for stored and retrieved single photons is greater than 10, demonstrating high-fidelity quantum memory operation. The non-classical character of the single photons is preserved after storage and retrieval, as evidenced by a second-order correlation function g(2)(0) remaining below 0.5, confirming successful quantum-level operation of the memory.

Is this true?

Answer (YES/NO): YES